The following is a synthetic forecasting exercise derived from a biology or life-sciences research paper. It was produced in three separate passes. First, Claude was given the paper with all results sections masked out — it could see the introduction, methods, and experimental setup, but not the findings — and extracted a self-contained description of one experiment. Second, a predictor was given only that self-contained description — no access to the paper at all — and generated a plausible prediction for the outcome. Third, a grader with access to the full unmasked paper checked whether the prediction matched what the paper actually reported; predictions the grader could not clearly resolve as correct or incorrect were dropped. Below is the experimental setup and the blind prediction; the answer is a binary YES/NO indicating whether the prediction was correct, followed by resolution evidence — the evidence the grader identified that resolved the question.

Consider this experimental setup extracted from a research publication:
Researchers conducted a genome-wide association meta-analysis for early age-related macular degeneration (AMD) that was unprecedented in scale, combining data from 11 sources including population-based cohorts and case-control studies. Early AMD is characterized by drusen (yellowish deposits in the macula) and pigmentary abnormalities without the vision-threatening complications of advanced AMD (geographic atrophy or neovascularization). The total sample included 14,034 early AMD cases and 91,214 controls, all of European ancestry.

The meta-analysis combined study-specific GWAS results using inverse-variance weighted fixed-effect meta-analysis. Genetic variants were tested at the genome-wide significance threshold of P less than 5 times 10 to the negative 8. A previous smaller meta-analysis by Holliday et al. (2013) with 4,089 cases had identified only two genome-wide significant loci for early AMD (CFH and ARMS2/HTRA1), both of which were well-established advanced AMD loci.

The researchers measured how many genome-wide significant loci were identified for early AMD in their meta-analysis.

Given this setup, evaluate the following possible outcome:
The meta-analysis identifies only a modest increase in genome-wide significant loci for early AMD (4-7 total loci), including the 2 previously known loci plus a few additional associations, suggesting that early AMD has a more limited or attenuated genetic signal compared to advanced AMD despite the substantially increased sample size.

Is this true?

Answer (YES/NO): NO